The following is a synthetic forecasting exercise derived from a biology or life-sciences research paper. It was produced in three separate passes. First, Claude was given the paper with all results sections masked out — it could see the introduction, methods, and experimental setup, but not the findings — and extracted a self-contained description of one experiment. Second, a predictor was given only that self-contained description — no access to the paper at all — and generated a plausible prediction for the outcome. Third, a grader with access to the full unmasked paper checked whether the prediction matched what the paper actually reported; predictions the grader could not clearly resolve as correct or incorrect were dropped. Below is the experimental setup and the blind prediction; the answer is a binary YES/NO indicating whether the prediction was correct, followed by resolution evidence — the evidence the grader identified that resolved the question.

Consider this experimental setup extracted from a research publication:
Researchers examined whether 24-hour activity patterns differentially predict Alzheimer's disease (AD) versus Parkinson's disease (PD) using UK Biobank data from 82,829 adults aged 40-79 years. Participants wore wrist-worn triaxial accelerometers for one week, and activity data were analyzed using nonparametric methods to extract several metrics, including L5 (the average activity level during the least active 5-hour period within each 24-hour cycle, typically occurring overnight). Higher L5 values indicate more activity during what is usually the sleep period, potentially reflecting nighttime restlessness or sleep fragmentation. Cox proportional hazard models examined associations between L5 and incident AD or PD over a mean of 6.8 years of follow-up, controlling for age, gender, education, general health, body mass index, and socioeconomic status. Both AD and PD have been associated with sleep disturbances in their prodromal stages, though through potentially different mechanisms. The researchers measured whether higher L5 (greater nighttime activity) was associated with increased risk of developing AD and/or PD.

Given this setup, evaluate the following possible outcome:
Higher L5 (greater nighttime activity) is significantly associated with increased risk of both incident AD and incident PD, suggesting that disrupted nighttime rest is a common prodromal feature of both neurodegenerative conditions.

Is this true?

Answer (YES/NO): NO